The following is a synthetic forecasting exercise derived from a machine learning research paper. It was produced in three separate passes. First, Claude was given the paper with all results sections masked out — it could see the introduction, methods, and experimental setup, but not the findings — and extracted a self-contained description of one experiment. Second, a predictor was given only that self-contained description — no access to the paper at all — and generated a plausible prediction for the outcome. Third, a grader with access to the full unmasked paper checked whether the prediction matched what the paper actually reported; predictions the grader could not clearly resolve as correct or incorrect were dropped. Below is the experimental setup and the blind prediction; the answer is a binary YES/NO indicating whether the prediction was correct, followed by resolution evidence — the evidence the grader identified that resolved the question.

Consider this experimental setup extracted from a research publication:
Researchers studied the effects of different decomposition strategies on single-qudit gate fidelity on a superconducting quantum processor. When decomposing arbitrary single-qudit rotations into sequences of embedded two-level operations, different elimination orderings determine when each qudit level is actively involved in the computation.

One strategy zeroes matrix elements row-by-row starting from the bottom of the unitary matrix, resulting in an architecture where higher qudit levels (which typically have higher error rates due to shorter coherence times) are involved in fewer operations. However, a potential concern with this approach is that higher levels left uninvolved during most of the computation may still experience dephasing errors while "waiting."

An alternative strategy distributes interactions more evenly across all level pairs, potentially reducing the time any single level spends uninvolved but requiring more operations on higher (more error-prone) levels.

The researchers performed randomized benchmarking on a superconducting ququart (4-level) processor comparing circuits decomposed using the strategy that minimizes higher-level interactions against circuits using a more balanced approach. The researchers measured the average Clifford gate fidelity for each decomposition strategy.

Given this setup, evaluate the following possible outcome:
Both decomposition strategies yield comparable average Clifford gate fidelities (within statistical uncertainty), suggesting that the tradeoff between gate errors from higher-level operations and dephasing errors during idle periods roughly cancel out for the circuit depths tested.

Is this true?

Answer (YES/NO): NO